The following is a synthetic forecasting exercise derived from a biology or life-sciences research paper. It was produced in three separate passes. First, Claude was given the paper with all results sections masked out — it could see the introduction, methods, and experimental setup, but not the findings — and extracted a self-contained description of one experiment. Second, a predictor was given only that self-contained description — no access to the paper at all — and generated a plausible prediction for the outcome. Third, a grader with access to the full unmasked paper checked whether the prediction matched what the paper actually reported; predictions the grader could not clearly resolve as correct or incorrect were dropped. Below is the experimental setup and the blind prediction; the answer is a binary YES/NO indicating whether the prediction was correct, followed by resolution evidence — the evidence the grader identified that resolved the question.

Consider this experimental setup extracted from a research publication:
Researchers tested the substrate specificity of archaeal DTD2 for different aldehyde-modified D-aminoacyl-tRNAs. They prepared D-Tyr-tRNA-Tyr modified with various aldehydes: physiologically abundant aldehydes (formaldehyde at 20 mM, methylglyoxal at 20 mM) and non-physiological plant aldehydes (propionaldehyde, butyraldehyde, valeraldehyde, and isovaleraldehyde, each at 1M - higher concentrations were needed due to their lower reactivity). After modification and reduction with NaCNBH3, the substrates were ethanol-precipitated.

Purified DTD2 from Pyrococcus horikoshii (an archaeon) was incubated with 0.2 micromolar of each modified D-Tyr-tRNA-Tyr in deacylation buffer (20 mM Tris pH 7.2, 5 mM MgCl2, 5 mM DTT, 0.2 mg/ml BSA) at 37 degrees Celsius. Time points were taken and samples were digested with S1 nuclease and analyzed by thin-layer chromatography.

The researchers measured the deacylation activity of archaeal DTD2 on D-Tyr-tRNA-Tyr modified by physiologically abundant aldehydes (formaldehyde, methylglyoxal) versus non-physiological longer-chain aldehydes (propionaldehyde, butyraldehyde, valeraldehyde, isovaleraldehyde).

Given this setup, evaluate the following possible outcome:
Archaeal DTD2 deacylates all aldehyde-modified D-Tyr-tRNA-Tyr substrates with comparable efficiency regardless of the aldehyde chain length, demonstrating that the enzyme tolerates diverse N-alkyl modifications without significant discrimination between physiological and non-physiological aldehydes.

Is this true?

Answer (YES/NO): NO